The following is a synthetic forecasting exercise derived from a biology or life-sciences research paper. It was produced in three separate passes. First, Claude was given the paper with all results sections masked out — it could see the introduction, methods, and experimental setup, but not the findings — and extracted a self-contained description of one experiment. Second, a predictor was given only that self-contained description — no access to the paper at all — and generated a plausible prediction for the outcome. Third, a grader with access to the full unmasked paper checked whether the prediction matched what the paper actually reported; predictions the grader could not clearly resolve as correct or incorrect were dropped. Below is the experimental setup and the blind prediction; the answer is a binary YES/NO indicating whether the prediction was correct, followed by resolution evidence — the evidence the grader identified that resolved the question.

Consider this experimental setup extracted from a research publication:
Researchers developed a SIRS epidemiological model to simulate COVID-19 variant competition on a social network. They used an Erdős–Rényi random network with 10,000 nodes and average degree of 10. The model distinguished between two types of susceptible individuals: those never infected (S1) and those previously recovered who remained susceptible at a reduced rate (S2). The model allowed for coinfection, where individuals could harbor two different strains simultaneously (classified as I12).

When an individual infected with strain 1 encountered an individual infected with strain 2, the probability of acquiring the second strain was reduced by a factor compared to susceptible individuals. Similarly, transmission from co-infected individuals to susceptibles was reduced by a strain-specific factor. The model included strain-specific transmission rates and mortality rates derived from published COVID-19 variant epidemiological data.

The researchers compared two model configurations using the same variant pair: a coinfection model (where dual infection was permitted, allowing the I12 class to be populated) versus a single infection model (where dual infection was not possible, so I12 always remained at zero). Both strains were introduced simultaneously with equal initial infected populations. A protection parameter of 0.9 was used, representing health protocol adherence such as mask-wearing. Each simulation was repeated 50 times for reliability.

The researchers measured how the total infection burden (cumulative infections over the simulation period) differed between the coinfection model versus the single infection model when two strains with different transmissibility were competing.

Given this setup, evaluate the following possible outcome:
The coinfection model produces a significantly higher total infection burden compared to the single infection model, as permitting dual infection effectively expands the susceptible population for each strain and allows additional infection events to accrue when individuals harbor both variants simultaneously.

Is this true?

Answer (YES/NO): YES